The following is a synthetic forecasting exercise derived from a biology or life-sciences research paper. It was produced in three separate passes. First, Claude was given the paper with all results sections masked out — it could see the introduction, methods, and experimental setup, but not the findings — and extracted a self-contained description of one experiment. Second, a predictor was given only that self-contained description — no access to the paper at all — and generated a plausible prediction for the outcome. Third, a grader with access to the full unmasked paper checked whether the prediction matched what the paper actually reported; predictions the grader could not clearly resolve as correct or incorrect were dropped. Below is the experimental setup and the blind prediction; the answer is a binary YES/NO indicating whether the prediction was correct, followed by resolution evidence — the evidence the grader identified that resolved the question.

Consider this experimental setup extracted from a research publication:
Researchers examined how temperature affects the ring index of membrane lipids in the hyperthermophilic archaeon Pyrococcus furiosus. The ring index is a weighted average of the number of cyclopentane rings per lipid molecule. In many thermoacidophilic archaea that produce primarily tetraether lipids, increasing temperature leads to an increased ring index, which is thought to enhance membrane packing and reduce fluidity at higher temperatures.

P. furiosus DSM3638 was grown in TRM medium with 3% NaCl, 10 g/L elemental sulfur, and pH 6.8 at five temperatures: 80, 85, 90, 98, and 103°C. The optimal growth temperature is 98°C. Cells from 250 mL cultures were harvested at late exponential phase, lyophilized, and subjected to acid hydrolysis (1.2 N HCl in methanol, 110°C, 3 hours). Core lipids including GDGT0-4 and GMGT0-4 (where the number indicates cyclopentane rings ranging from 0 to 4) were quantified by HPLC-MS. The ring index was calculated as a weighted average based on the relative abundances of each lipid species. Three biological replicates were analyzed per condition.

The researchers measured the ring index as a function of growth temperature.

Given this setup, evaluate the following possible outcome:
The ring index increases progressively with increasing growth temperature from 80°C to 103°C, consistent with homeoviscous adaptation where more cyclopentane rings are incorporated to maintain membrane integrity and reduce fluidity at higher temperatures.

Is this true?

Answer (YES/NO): NO